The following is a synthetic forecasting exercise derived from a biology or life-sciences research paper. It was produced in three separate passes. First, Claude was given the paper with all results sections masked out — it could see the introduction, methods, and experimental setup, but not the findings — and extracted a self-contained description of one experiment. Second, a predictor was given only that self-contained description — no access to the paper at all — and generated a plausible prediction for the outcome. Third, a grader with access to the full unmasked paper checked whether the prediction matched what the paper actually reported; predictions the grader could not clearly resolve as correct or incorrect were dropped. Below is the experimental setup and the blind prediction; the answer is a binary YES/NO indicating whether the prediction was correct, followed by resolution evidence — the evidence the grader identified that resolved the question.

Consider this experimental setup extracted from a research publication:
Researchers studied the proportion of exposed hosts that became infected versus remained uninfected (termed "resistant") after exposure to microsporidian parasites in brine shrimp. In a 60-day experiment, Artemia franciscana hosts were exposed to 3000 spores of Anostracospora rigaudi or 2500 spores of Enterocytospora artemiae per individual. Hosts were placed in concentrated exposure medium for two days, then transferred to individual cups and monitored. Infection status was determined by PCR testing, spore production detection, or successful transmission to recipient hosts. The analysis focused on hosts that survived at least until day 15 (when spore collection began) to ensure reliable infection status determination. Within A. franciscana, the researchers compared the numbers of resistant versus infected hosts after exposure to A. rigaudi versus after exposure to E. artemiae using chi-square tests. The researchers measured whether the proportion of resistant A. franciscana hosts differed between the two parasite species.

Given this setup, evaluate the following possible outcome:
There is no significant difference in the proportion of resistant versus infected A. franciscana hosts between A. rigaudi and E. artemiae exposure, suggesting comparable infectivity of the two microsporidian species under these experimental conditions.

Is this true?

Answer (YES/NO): NO